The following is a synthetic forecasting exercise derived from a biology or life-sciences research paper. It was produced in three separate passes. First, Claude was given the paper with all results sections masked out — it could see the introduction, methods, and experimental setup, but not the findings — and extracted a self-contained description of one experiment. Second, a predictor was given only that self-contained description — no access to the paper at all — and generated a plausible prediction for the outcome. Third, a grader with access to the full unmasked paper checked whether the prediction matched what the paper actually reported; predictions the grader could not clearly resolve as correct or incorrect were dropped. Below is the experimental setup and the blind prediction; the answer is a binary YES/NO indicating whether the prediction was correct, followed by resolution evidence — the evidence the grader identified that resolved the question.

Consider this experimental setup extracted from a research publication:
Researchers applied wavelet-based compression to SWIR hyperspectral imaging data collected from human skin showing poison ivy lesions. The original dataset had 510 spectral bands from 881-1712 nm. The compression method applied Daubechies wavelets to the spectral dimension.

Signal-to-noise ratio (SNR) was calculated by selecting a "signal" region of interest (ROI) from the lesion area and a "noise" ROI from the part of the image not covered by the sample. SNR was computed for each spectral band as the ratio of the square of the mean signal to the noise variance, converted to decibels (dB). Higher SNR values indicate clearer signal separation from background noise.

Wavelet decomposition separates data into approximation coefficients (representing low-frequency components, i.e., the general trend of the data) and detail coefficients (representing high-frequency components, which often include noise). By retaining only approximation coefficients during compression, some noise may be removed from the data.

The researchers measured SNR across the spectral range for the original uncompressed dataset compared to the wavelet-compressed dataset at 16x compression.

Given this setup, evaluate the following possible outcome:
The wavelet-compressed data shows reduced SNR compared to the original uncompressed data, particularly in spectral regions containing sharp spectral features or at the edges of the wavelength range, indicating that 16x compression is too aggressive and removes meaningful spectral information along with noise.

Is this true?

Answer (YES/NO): NO